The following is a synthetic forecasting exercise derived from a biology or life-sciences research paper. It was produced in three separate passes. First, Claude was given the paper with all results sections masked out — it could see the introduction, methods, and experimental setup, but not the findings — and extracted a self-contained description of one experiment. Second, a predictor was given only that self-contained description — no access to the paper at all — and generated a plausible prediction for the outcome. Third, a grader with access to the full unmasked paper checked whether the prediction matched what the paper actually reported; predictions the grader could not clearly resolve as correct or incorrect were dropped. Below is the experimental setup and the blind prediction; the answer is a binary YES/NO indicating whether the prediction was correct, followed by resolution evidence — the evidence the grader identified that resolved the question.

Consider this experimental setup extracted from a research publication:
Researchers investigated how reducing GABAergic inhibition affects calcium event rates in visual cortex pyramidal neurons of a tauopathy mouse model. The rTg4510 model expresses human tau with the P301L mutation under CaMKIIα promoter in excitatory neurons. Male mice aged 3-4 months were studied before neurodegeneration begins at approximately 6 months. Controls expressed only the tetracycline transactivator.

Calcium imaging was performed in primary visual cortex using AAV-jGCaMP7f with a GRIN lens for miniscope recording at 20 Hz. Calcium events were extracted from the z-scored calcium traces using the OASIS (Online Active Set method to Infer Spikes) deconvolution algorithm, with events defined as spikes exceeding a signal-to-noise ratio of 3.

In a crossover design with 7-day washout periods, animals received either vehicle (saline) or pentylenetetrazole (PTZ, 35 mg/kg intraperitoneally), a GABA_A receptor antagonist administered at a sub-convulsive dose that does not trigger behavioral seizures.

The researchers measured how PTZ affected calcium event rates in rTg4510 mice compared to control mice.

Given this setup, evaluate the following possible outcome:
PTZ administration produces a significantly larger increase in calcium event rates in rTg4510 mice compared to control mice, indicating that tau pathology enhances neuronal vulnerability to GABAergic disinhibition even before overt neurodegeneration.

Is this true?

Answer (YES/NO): NO